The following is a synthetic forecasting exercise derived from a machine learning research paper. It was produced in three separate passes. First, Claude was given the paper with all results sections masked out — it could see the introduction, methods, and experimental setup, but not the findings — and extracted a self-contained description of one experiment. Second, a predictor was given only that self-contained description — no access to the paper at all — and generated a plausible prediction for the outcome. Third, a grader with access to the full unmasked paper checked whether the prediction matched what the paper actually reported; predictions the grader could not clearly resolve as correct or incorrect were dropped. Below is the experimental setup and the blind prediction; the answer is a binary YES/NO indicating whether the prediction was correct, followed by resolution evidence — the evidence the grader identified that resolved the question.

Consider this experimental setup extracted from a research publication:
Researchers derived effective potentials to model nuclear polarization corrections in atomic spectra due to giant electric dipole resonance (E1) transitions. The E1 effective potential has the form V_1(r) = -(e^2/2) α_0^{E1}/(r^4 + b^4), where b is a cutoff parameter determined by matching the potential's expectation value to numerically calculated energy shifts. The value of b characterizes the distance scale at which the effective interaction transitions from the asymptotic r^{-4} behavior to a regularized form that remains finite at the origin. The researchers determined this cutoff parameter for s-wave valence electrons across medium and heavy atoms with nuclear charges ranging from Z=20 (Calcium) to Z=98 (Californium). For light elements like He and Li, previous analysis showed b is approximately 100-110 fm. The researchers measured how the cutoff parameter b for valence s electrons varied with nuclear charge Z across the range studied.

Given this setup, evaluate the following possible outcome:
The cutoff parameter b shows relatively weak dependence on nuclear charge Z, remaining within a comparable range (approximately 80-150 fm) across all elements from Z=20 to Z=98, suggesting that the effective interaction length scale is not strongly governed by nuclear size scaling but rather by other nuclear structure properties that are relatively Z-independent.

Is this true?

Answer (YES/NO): NO